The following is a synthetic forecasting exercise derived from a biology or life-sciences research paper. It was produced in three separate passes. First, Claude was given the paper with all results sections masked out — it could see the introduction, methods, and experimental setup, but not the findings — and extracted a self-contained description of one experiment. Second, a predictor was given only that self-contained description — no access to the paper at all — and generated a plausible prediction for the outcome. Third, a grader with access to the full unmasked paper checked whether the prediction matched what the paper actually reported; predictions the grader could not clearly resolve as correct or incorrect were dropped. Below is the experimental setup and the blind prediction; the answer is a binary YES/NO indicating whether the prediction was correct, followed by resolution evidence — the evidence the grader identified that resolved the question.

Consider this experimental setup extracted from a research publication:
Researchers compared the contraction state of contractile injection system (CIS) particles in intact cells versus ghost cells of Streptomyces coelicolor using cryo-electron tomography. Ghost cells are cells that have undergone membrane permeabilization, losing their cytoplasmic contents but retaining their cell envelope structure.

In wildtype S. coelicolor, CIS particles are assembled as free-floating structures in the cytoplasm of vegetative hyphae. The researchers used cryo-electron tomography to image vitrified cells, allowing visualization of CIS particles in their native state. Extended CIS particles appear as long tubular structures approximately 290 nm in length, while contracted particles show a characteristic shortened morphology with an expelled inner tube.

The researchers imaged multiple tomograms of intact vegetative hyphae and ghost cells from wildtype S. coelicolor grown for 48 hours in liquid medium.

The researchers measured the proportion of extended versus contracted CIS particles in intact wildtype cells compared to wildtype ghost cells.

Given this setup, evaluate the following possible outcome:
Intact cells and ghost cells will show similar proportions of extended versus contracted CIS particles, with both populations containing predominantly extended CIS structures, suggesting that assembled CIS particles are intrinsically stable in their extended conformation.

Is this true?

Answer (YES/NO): NO